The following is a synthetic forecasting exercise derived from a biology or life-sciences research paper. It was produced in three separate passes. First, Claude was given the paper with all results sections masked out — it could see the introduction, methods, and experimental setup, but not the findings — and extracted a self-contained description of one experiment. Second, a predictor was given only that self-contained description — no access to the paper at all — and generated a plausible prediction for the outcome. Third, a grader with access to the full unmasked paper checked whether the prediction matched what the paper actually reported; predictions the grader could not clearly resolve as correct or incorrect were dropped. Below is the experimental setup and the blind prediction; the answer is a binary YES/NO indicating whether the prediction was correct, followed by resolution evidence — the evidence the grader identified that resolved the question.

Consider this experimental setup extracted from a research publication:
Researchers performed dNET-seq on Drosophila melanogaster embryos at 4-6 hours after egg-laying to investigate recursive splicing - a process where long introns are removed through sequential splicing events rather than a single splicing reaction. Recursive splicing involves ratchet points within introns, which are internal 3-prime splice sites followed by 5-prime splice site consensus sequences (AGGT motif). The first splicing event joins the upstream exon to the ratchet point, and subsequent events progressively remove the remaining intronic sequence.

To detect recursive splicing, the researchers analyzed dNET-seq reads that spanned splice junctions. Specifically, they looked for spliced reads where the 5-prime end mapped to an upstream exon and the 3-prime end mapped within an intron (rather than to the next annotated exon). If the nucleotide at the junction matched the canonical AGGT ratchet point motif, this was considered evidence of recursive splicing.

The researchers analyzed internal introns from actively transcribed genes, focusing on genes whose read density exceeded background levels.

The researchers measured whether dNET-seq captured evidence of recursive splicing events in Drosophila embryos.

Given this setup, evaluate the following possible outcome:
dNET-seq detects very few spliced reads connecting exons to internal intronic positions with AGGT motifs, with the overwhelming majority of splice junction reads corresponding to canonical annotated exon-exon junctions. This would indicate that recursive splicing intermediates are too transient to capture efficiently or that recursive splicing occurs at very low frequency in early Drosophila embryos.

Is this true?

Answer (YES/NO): NO